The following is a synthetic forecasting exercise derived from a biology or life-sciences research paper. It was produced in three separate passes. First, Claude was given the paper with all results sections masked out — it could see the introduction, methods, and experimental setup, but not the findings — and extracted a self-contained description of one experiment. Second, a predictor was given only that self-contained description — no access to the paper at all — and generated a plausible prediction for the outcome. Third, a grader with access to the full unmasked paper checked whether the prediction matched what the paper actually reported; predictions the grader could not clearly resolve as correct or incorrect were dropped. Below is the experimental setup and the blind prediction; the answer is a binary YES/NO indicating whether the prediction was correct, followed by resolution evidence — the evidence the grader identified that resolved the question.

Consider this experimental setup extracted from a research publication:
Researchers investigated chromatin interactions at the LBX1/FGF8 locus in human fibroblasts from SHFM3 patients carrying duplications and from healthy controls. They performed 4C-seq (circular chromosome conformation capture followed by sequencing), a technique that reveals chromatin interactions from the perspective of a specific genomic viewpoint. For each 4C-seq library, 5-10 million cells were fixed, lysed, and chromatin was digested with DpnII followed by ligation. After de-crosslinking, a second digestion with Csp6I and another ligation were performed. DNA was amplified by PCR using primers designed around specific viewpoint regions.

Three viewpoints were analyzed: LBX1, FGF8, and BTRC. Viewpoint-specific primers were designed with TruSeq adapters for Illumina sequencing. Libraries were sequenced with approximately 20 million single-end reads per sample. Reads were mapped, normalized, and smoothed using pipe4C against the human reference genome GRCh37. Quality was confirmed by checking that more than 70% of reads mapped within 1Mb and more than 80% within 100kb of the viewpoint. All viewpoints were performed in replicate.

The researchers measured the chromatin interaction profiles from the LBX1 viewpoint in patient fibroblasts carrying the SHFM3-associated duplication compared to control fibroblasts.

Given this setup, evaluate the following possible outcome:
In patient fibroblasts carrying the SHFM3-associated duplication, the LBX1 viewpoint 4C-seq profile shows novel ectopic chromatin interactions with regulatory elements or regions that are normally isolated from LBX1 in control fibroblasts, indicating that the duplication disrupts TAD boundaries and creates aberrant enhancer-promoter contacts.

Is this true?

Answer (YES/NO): YES